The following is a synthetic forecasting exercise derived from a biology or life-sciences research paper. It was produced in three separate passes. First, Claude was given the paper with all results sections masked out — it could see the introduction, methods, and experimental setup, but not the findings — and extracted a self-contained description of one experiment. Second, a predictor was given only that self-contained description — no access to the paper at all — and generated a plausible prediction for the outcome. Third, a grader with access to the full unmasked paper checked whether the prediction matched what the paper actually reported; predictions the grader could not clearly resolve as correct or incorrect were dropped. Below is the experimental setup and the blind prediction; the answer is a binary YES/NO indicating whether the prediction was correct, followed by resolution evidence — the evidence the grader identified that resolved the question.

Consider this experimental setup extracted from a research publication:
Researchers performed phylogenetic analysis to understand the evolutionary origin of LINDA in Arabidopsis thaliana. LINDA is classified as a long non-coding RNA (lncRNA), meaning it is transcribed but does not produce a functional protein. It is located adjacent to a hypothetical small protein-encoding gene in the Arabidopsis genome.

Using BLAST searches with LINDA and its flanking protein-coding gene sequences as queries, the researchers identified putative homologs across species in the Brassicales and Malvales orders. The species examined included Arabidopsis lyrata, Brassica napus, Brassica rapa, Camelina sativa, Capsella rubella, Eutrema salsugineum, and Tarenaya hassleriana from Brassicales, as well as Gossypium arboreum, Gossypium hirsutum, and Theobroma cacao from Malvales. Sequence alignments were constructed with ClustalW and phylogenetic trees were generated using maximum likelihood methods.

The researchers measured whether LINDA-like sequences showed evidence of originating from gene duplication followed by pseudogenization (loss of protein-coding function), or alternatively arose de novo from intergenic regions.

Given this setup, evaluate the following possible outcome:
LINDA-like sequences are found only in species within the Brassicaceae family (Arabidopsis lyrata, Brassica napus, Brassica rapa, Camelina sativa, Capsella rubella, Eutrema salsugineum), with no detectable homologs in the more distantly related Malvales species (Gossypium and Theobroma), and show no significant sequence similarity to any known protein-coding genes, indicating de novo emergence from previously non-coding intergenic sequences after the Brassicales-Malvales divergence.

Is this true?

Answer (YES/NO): NO